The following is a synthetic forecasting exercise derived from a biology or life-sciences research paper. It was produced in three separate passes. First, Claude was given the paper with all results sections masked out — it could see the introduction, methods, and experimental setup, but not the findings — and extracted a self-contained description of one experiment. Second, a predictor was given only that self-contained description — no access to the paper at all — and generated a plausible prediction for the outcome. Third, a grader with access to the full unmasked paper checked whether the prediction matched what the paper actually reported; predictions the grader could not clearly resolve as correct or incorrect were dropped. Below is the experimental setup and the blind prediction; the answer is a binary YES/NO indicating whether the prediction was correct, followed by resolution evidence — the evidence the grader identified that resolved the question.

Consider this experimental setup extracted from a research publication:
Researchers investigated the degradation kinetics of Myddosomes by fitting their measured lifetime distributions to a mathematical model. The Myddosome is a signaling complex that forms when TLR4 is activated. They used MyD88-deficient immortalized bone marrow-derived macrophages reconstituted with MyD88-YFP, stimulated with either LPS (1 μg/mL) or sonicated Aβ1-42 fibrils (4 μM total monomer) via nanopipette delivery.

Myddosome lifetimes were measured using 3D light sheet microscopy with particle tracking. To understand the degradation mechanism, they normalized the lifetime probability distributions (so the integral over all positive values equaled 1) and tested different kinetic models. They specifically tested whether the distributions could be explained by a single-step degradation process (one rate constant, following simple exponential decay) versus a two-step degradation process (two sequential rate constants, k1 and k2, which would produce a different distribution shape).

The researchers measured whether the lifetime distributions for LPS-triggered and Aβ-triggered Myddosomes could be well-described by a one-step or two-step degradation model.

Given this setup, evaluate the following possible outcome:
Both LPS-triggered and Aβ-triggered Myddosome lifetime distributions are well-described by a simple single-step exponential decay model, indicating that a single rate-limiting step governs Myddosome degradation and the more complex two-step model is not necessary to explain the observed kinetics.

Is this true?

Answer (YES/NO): NO